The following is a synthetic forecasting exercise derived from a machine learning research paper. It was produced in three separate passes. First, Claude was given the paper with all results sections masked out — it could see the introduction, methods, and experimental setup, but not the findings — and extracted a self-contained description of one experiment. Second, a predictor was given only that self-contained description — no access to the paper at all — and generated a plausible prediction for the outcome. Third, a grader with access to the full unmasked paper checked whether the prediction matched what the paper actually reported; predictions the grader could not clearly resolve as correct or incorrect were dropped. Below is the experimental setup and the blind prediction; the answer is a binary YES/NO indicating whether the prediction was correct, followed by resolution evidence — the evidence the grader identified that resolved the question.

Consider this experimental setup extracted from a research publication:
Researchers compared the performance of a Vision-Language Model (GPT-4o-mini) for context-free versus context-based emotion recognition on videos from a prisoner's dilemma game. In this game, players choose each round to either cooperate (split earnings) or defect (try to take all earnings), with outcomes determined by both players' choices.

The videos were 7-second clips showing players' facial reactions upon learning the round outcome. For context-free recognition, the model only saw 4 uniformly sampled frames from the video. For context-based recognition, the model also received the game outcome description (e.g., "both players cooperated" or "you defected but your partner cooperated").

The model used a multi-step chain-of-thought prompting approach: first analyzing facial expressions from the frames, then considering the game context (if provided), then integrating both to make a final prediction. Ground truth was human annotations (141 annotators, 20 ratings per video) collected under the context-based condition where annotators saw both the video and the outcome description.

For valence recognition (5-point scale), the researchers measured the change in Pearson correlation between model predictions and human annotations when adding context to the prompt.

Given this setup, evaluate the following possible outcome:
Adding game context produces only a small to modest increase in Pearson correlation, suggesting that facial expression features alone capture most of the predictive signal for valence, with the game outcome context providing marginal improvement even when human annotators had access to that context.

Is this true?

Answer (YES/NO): NO